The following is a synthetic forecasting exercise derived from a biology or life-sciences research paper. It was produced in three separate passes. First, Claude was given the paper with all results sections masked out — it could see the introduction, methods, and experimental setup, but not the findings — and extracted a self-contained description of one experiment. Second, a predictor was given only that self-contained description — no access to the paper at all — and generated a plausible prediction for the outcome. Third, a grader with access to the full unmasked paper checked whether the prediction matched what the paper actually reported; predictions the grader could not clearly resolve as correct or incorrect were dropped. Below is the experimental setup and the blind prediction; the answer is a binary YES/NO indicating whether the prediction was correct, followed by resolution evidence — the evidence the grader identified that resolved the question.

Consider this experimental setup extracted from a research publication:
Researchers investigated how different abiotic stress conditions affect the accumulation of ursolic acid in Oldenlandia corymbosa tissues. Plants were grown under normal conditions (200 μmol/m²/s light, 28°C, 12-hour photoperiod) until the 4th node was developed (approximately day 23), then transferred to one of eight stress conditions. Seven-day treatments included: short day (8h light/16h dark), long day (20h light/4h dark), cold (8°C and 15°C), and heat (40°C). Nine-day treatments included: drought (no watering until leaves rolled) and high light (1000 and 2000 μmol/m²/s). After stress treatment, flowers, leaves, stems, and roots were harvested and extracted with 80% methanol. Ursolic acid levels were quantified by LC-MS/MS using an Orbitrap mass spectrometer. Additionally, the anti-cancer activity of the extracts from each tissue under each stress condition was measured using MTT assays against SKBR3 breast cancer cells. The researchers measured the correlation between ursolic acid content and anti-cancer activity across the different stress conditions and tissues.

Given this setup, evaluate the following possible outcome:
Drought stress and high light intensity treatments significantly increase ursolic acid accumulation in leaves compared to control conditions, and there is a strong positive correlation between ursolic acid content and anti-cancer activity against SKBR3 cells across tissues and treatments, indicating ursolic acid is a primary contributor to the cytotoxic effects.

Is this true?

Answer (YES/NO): NO